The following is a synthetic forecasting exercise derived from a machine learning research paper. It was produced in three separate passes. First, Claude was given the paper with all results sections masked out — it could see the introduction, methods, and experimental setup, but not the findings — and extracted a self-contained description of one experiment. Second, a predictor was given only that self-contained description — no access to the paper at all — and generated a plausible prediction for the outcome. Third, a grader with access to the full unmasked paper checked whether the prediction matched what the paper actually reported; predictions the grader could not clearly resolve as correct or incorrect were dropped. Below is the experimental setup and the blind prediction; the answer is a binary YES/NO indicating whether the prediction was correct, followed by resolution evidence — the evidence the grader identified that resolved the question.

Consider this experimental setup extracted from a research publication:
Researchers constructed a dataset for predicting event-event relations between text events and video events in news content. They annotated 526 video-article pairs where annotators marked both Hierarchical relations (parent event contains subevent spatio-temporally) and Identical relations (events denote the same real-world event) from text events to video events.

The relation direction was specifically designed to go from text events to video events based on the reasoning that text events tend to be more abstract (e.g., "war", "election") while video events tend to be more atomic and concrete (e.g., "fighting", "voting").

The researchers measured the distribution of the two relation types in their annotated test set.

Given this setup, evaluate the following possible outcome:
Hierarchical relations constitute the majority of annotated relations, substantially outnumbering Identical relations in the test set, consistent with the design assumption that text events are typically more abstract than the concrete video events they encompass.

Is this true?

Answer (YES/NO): YES